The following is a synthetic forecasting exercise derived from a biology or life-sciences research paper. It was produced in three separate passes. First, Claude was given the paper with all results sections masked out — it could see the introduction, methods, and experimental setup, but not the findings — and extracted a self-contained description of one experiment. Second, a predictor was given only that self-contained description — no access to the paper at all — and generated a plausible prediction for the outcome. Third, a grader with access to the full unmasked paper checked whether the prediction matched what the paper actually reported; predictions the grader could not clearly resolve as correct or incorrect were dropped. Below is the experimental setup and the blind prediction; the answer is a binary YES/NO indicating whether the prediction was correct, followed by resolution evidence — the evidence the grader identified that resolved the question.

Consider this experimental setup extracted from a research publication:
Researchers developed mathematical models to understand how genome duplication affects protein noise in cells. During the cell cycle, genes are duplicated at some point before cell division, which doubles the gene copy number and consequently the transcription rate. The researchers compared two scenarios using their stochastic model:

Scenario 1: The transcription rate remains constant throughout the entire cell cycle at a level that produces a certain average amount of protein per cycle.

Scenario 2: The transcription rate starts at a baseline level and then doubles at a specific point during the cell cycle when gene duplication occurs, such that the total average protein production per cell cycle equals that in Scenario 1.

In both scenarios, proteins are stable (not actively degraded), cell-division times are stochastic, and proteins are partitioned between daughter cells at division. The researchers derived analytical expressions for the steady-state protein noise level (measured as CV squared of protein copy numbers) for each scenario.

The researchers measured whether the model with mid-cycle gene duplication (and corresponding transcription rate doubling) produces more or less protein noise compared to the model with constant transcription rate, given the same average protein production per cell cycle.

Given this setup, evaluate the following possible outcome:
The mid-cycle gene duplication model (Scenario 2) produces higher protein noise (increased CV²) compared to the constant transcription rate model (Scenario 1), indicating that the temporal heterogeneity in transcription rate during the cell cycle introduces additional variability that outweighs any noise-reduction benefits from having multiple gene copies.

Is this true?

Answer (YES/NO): NO